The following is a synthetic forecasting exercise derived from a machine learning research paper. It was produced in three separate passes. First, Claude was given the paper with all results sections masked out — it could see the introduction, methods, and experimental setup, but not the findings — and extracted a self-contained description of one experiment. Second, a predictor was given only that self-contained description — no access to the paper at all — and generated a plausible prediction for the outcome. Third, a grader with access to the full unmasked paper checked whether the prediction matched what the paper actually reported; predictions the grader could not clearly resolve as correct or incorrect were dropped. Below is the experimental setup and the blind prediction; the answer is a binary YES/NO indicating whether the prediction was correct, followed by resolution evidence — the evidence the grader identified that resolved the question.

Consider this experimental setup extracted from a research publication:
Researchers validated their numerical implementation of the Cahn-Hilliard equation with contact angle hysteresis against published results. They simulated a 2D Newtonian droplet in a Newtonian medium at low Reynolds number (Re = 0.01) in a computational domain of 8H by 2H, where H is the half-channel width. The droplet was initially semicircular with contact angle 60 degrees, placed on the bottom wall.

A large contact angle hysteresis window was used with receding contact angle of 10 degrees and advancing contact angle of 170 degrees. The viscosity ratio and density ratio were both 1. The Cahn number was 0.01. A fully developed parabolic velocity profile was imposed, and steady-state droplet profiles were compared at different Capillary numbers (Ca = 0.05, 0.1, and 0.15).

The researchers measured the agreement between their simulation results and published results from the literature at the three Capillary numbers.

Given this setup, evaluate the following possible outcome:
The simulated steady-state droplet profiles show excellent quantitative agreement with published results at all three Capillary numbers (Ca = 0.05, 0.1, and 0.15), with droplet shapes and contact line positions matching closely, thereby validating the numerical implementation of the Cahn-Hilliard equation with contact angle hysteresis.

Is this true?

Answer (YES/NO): NO